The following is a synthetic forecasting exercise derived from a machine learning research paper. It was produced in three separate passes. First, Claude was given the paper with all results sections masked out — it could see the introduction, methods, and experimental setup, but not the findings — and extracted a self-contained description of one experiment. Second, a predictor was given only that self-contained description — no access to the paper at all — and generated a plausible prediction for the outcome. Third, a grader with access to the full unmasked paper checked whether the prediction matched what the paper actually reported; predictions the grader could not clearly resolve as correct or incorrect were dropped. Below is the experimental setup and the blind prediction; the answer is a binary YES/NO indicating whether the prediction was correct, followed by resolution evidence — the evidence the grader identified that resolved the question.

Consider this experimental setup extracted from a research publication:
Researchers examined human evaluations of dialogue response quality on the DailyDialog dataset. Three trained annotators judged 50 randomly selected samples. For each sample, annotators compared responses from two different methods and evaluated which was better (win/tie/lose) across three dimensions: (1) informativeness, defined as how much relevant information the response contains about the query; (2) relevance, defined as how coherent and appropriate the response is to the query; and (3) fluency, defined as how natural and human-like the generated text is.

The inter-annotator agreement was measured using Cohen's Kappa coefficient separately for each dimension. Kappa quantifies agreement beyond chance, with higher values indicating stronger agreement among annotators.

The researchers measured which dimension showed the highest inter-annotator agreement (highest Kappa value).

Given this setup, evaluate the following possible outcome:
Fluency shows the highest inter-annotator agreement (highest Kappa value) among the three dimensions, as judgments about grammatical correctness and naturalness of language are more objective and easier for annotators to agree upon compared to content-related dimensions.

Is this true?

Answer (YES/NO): NO